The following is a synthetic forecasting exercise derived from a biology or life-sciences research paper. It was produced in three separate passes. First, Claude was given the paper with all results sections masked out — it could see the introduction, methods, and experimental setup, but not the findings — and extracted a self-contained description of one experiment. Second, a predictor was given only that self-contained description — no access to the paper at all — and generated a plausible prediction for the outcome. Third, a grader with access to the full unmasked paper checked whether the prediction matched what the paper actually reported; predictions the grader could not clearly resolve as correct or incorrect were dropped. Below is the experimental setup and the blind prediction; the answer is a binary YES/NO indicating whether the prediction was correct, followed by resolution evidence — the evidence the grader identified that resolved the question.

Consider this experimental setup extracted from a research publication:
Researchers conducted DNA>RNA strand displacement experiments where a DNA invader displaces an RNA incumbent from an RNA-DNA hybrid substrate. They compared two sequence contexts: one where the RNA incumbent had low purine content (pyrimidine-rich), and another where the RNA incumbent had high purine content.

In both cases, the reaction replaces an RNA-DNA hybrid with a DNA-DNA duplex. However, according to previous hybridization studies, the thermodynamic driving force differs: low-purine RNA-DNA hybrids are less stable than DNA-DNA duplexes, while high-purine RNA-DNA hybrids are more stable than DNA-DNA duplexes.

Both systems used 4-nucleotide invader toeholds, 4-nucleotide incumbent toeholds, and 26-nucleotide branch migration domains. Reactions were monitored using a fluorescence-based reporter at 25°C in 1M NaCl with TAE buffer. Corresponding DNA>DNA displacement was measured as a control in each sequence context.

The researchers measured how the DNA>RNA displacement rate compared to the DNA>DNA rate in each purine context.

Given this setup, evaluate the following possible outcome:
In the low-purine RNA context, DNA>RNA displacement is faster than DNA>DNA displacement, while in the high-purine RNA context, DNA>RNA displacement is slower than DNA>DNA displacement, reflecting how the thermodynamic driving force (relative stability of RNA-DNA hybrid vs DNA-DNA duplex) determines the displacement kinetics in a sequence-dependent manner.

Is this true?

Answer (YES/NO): YES